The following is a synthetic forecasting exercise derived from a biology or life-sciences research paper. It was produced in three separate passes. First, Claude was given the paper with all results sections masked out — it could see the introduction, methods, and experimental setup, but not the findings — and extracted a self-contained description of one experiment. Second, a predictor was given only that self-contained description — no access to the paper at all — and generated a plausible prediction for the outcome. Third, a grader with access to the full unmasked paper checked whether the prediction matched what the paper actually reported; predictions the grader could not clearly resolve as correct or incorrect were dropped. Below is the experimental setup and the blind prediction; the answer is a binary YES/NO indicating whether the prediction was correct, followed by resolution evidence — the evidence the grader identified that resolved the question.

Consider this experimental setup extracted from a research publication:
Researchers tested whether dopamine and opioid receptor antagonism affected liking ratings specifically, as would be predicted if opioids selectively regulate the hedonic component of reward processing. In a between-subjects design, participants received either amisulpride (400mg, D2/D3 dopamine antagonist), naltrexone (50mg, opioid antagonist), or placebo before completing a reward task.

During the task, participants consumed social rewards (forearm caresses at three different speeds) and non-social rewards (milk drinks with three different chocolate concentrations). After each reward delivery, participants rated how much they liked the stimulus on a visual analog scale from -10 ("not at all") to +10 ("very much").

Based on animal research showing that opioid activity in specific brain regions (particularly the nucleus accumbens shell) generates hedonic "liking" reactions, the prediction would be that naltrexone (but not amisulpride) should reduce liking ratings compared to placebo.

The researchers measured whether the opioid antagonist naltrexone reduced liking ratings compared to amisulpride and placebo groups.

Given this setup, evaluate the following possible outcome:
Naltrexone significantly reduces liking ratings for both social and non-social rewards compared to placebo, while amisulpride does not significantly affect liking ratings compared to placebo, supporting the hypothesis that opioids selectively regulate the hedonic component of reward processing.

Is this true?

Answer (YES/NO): NO